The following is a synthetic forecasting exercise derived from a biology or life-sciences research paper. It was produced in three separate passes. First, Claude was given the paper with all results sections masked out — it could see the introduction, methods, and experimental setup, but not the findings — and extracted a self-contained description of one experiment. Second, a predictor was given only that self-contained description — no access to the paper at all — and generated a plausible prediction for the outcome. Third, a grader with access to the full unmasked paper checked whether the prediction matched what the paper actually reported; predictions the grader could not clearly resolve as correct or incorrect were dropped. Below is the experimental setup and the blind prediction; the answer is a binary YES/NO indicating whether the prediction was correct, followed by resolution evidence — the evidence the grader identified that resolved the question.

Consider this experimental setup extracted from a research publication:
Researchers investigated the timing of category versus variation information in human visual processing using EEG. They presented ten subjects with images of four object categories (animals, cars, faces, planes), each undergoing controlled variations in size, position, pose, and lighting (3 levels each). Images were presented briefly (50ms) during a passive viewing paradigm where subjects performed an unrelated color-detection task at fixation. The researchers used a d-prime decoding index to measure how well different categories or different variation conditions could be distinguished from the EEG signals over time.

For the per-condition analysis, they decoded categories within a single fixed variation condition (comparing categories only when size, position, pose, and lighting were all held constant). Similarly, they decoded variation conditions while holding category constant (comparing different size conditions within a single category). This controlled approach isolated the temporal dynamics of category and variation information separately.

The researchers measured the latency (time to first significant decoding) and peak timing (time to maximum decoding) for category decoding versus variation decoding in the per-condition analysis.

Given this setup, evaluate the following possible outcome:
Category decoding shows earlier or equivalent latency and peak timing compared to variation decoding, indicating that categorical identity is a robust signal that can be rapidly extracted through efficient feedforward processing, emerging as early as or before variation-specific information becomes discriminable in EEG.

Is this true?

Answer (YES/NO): NO